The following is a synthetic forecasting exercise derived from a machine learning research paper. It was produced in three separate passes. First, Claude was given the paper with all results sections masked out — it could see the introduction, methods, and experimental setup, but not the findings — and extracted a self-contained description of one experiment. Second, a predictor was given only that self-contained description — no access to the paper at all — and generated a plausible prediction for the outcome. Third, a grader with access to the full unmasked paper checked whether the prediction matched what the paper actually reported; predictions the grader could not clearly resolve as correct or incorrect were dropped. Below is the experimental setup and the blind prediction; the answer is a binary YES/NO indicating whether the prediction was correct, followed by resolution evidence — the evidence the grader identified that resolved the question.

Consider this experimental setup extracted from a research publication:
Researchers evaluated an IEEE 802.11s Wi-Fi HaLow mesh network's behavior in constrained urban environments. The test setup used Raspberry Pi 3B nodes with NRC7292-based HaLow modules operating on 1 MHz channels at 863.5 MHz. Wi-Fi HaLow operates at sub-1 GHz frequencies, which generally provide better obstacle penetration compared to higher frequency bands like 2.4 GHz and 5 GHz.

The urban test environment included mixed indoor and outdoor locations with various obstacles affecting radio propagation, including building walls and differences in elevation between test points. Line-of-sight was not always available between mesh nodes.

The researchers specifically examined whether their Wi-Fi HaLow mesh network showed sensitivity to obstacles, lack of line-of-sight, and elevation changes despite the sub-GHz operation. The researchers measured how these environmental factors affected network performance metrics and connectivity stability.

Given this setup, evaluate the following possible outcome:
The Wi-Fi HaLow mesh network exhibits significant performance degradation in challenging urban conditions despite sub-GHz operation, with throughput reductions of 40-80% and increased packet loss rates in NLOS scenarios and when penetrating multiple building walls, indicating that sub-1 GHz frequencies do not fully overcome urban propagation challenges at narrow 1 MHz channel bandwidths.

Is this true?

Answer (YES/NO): NO